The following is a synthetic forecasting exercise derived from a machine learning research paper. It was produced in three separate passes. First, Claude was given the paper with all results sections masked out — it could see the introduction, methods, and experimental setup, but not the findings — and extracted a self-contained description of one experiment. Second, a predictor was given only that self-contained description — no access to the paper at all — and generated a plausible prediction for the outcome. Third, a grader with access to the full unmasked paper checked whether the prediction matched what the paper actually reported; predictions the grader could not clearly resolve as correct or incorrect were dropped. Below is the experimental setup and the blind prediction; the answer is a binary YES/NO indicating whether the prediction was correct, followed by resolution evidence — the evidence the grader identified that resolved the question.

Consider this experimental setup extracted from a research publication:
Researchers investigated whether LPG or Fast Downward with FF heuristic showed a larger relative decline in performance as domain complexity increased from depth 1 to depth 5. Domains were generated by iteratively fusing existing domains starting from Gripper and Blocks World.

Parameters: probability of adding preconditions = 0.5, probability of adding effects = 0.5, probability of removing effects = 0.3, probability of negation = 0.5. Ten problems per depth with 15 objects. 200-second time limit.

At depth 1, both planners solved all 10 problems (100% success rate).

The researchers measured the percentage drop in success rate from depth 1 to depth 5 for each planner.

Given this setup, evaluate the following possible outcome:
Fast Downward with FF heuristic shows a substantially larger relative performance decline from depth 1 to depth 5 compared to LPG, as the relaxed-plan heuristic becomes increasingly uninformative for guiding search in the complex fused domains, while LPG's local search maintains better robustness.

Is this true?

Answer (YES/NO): NO